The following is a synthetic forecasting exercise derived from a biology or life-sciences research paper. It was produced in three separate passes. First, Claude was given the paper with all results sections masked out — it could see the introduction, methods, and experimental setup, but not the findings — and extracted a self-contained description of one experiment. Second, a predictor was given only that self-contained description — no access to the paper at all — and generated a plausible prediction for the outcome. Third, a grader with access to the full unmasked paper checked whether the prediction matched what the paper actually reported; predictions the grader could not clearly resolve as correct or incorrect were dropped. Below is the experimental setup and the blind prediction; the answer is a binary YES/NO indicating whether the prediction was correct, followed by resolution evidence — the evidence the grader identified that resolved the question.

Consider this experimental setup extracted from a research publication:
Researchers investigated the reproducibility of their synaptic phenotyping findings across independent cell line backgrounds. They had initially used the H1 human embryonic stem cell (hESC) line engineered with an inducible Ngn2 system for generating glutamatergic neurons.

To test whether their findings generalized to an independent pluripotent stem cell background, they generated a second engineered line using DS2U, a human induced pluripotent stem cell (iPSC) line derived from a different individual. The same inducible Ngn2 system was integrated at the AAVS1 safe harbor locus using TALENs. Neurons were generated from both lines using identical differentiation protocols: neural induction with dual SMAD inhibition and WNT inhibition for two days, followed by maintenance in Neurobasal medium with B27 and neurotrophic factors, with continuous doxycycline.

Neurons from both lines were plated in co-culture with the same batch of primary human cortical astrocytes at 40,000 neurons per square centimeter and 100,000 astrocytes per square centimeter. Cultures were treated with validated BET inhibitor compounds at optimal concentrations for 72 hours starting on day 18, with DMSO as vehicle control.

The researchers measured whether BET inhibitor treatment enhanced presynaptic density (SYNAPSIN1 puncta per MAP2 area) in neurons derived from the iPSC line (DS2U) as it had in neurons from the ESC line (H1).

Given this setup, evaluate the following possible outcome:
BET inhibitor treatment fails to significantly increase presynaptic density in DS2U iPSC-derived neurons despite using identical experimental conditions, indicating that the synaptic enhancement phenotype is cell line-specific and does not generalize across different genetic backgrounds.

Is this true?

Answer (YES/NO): NO